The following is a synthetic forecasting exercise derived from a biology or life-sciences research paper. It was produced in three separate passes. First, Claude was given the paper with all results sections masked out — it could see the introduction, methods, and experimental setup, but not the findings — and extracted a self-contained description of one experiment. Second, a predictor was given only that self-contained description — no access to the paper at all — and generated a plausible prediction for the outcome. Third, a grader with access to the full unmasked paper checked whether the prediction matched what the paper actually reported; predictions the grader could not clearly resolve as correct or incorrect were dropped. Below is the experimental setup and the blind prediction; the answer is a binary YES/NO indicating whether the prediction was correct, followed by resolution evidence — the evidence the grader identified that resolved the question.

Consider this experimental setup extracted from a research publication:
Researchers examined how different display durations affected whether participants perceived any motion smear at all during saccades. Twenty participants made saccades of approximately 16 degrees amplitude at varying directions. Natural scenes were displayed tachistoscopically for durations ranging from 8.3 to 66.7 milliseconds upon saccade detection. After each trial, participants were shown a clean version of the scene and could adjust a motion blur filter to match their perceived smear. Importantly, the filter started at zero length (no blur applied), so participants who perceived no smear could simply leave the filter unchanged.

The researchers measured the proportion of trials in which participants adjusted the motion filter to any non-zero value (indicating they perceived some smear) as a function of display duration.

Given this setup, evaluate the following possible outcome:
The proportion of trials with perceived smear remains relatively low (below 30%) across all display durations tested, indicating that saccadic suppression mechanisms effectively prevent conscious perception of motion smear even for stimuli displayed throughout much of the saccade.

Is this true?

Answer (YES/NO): NO